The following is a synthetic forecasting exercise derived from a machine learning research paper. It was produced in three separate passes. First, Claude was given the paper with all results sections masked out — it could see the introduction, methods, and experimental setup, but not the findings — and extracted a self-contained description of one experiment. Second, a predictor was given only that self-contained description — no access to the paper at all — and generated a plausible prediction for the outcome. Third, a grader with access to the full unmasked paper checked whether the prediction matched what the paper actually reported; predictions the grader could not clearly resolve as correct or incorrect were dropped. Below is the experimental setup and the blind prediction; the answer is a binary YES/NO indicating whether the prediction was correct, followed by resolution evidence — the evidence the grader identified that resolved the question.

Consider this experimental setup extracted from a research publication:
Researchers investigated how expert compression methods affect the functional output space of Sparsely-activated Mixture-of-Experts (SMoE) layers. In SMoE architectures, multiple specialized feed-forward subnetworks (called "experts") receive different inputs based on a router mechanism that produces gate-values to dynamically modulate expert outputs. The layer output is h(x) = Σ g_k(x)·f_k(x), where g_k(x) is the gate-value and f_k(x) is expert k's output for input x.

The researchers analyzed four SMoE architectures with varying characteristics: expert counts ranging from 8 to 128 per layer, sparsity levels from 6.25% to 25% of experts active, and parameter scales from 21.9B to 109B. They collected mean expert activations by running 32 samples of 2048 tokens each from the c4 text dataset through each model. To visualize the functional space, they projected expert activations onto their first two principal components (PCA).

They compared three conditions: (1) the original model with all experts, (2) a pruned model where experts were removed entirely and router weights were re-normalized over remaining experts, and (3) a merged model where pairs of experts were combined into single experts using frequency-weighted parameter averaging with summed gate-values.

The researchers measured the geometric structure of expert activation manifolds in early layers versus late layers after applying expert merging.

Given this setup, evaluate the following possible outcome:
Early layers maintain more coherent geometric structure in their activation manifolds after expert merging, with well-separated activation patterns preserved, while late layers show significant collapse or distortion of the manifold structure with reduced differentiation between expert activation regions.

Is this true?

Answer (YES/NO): NO